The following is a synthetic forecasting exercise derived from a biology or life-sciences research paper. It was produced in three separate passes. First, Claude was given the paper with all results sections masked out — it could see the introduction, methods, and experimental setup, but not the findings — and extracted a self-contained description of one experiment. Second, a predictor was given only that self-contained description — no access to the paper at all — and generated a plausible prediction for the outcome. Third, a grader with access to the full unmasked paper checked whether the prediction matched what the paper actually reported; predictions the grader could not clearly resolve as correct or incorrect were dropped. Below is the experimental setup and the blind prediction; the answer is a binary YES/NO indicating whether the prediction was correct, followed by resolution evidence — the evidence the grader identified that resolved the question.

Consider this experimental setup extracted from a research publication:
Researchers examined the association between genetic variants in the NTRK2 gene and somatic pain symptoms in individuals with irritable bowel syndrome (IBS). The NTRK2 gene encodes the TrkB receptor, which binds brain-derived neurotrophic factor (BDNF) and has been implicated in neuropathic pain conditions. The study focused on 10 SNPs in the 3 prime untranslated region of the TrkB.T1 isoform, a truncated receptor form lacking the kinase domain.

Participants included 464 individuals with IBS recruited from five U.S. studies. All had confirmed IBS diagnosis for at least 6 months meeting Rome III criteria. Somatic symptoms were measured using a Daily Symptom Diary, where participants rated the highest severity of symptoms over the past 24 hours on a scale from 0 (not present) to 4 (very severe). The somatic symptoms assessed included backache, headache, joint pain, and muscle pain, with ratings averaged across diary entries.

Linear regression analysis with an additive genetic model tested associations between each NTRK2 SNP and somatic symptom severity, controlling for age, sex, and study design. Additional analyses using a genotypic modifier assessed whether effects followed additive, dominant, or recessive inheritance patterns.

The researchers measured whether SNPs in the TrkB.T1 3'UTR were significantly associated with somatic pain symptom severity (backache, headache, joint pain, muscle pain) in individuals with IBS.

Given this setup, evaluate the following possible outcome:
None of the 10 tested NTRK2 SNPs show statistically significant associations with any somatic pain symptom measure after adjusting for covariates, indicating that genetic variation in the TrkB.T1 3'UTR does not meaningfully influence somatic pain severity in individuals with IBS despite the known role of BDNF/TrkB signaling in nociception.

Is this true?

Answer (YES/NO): NO